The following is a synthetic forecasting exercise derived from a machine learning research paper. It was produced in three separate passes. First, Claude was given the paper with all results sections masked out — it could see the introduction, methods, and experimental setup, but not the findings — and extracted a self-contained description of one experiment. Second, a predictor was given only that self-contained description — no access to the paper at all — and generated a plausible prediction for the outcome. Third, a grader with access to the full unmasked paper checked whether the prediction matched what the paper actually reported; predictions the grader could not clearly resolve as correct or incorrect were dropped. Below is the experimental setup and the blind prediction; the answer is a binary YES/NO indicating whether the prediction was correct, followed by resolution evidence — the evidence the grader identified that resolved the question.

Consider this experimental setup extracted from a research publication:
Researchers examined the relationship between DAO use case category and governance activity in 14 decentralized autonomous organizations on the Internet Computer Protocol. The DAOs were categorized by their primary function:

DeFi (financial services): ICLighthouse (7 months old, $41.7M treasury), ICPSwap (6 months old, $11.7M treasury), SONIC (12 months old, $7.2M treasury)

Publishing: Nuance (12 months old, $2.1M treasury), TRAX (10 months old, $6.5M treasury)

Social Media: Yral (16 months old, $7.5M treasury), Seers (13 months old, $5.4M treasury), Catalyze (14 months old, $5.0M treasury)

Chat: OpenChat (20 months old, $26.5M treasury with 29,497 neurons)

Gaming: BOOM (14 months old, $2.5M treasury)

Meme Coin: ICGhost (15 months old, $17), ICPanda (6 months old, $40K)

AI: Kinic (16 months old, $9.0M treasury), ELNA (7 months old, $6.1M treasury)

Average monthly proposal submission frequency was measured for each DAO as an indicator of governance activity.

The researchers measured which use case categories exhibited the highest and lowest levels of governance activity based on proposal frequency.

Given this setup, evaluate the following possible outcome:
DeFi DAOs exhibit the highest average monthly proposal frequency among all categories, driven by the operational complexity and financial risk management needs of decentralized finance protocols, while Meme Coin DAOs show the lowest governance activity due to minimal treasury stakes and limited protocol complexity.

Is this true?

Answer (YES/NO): NO